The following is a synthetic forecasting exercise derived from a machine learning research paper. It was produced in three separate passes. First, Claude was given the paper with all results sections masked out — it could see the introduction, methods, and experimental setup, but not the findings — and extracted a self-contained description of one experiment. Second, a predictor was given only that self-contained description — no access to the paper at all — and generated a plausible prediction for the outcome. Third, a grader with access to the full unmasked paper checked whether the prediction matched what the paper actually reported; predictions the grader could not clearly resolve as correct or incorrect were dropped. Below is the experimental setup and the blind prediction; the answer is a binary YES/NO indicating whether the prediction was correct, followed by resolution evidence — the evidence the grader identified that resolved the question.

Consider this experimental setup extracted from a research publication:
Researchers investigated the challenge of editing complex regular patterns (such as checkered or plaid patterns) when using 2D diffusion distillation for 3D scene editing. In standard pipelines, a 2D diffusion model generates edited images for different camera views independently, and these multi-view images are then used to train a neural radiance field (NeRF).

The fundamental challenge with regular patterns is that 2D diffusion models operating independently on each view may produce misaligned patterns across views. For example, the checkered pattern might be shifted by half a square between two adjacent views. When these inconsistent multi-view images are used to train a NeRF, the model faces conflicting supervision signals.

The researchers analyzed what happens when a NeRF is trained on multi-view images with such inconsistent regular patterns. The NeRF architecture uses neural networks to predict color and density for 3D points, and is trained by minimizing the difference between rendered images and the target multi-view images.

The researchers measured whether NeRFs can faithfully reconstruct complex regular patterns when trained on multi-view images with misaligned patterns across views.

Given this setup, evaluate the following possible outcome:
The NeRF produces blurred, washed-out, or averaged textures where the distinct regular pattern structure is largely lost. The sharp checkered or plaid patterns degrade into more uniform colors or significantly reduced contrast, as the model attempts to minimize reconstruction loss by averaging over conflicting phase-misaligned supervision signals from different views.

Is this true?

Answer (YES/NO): YES